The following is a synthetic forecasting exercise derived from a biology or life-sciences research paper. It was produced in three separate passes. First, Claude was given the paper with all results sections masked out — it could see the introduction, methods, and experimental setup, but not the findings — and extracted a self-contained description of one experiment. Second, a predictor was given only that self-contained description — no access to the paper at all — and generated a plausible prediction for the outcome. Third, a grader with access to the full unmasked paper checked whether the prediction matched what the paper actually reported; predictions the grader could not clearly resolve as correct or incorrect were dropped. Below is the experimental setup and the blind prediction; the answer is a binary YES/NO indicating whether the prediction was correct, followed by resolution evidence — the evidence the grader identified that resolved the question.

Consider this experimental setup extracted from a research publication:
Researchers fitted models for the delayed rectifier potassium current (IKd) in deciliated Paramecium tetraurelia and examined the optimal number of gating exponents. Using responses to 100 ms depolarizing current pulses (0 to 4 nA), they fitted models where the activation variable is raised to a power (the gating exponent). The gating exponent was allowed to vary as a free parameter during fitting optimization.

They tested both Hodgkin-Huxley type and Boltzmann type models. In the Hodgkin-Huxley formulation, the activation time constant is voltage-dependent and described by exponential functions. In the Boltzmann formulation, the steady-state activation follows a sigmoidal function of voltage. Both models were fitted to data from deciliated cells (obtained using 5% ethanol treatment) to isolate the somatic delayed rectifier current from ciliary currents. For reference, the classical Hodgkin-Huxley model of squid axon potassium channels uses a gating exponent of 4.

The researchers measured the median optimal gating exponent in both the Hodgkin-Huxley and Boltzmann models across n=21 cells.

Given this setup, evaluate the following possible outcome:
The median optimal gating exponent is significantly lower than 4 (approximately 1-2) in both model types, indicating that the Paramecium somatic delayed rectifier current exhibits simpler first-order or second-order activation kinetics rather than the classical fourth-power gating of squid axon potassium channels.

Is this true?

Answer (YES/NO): YES